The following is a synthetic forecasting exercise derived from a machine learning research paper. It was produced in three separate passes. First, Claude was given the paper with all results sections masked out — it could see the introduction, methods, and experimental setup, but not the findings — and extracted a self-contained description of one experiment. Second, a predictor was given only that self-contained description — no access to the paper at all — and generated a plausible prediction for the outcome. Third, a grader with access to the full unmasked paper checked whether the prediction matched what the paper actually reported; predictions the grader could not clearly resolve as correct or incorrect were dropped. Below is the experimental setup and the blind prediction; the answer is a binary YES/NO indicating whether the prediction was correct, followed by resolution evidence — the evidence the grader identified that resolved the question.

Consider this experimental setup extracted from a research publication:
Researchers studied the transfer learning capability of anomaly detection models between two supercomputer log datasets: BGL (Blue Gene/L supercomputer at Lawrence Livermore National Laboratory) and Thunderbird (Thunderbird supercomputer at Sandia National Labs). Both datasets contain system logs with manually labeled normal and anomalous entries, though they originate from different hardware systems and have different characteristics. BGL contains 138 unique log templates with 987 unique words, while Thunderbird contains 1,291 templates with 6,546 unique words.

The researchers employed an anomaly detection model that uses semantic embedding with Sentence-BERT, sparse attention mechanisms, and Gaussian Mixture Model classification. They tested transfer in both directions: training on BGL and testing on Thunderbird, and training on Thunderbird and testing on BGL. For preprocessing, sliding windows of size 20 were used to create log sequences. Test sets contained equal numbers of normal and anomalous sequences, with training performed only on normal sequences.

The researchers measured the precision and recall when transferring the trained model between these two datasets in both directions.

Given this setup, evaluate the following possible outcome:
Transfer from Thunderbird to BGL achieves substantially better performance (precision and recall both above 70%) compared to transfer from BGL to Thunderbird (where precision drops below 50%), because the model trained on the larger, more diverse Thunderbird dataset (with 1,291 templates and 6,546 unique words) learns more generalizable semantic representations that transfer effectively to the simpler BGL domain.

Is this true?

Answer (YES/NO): NO